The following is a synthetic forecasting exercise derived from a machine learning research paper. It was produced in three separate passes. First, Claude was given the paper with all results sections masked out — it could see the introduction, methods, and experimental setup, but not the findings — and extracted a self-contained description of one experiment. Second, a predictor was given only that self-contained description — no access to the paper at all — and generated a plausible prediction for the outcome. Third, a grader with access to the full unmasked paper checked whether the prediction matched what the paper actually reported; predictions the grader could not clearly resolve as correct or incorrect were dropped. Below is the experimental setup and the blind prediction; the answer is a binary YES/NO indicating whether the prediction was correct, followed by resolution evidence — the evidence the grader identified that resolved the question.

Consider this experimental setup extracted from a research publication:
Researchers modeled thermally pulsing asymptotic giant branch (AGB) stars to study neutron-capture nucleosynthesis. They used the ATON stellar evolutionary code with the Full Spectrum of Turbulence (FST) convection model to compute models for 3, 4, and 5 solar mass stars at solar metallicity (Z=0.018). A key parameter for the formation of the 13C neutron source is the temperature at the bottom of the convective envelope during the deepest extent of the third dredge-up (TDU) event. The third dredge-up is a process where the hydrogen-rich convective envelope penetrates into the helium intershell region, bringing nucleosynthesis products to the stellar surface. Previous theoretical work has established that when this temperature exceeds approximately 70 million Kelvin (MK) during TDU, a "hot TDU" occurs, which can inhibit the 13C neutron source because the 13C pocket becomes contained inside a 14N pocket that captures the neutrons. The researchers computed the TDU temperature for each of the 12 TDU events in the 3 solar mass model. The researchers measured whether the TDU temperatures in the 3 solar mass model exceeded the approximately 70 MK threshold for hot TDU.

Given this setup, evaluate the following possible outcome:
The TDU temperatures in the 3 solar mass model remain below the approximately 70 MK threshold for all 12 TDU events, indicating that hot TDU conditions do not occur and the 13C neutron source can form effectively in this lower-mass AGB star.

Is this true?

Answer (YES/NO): YES